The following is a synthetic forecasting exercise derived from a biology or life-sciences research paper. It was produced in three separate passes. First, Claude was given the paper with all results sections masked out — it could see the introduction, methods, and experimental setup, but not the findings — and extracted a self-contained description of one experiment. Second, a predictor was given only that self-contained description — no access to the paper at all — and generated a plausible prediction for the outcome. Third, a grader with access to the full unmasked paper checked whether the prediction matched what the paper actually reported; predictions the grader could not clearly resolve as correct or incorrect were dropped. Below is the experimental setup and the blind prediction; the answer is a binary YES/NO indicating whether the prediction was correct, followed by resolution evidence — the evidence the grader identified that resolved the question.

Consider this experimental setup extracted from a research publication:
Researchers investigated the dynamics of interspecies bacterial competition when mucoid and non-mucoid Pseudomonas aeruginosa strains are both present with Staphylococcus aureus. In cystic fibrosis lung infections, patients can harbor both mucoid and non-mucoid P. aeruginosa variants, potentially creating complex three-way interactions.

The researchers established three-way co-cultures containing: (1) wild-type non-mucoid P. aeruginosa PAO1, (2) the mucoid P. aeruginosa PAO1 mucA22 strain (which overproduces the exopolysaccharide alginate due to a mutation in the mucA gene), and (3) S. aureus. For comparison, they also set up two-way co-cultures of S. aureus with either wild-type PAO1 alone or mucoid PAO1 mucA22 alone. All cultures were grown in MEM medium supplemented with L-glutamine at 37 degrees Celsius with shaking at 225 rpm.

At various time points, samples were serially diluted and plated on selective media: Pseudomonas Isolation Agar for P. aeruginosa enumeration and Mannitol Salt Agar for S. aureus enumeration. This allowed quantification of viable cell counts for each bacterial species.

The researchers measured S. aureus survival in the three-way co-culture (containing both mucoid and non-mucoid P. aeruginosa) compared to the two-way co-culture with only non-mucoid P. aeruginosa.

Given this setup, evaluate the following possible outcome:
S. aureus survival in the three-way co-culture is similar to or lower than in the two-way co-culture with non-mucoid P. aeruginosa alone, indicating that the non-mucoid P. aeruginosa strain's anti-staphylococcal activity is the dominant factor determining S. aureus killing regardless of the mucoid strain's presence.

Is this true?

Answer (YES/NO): NO